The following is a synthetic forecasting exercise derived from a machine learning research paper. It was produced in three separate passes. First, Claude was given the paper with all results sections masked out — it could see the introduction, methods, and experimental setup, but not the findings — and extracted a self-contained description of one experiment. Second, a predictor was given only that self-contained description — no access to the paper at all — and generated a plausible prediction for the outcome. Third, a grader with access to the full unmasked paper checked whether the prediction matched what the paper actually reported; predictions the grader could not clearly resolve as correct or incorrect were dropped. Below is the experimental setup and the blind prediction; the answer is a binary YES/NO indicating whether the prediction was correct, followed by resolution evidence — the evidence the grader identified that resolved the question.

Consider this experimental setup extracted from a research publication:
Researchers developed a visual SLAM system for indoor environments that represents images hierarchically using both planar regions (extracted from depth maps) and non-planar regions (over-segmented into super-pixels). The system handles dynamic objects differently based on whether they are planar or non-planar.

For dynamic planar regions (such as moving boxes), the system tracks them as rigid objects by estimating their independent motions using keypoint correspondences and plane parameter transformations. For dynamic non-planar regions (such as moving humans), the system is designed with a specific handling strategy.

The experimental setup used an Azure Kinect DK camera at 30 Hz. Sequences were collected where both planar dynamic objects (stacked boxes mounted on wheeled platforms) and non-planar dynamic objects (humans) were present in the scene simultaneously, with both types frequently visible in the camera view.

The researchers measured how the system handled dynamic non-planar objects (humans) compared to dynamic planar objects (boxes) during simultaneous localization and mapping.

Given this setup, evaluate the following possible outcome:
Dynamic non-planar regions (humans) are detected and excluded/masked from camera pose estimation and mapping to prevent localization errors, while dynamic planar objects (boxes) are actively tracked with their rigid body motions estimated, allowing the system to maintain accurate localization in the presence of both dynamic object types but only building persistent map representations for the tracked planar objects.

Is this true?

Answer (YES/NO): NO